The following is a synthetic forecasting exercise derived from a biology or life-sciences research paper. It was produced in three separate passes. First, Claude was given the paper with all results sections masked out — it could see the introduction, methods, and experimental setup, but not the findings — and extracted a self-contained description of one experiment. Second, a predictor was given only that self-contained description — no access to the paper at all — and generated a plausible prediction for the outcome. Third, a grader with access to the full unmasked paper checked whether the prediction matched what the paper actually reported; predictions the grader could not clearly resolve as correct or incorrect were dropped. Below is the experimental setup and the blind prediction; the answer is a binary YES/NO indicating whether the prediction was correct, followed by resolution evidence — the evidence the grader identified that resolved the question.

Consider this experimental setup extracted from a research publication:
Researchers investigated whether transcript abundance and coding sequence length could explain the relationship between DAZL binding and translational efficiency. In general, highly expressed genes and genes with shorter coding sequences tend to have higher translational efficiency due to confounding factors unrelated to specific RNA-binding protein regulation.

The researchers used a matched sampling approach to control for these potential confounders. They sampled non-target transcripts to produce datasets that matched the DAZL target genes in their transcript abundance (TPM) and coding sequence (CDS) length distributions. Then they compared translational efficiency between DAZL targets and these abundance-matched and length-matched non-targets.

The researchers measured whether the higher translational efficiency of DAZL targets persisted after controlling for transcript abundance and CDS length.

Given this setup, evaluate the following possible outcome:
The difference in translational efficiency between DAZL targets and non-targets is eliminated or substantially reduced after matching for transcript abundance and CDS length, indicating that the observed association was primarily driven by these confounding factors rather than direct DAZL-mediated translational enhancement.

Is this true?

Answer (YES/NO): NO